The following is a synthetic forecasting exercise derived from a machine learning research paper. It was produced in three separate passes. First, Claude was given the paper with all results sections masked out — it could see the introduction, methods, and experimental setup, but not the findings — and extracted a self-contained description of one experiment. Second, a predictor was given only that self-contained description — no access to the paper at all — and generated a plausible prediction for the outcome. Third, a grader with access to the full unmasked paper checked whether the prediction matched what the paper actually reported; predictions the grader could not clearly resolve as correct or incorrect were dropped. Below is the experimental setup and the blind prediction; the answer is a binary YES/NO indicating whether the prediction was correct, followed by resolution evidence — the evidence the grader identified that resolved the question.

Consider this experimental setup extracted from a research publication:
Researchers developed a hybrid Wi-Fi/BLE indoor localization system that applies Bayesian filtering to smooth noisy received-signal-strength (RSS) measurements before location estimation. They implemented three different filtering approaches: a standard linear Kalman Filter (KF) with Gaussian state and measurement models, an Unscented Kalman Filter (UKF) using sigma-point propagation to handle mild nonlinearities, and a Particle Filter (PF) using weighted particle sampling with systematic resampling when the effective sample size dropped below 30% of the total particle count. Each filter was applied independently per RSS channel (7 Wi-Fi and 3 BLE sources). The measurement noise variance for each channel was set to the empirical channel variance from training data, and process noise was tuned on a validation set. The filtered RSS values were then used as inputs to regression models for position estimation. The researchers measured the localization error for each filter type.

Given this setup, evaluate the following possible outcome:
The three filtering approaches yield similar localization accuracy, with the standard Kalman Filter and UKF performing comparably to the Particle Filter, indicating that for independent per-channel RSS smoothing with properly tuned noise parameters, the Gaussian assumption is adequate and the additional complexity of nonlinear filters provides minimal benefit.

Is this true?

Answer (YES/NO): NO